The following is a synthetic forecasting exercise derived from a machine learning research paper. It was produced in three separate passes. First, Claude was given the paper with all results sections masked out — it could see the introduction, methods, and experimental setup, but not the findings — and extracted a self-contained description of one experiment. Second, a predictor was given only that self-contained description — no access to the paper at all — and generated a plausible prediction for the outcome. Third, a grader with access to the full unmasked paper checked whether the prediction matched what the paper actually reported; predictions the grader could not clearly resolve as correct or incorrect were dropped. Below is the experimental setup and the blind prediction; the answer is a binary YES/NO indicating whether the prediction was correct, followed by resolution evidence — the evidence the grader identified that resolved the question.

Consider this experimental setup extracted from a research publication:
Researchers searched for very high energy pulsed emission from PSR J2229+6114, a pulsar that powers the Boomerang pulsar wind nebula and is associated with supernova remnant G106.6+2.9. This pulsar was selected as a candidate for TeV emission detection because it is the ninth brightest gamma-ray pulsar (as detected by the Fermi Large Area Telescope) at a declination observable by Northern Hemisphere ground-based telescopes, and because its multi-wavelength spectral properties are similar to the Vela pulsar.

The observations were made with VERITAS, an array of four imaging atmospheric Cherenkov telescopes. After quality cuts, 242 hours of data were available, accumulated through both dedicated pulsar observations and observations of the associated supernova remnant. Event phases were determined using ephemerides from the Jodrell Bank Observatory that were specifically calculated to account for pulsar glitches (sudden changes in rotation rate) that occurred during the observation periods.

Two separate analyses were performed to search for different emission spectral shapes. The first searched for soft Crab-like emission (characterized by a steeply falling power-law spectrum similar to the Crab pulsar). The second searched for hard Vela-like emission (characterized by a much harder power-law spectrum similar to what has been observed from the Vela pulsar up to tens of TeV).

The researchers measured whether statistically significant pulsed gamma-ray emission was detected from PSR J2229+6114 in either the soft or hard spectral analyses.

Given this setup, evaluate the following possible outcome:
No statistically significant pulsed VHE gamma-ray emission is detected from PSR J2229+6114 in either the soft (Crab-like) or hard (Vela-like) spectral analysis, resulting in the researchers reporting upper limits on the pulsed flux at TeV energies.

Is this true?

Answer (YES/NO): YES